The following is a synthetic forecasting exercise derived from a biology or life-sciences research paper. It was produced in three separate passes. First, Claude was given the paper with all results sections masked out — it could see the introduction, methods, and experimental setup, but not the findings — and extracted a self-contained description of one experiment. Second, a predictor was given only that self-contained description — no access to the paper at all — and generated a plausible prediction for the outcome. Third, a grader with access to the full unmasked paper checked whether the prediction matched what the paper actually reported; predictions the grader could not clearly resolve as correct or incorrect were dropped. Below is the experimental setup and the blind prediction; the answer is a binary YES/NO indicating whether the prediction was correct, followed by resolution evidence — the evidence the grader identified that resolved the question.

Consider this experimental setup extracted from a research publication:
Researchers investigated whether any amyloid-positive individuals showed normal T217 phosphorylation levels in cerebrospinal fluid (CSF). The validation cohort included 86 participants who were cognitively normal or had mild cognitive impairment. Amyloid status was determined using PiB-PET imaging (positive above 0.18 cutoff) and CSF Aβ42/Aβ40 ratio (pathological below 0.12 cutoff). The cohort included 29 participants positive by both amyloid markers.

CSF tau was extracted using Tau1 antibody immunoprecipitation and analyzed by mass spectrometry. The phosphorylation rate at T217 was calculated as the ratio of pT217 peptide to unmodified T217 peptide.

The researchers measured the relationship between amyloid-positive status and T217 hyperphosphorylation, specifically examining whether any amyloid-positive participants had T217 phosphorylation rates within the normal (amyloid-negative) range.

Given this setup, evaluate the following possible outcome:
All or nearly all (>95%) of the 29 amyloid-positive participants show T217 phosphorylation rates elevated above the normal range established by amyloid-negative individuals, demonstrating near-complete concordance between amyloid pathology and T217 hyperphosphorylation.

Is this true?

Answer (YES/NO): YES